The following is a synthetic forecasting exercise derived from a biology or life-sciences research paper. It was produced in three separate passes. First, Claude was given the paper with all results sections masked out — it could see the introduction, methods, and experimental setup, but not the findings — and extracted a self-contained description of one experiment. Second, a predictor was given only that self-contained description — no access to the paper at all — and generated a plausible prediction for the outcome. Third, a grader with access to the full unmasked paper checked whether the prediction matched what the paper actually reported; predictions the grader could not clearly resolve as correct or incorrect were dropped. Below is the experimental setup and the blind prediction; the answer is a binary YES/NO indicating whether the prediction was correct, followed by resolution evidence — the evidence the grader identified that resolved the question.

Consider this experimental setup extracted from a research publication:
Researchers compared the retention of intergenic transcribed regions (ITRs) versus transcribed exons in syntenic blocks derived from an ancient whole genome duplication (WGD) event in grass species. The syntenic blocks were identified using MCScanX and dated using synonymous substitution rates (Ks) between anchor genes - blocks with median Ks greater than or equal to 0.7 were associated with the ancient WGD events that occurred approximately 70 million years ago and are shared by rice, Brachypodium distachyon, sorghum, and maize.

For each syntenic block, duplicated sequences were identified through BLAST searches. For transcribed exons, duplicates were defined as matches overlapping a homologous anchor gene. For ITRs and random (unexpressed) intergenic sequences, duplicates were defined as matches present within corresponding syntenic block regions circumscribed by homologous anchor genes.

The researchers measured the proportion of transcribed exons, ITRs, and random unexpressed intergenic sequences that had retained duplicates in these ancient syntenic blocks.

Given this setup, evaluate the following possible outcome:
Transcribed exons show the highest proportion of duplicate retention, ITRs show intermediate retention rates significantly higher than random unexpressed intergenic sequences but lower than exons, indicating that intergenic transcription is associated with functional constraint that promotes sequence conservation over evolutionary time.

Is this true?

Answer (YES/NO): YES